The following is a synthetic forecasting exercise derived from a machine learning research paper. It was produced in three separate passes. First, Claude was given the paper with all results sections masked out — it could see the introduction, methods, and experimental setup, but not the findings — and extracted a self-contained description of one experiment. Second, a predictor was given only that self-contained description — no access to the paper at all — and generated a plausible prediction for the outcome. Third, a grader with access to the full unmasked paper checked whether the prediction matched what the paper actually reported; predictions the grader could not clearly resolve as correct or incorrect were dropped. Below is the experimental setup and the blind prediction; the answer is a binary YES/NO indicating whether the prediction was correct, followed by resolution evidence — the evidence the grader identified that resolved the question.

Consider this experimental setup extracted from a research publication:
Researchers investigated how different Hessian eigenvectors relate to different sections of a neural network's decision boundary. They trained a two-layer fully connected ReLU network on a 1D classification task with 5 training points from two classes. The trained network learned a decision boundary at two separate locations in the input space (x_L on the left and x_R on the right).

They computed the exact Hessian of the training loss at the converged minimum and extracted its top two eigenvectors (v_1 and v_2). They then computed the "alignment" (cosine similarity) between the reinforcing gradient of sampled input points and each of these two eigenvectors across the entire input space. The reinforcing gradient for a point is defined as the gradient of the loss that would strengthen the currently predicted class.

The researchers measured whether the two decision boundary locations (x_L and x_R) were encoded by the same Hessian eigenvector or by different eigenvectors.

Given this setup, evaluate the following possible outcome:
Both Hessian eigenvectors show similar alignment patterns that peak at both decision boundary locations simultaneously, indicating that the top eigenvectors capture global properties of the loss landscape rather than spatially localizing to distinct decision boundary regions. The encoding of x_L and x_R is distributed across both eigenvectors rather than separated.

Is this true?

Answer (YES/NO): NO